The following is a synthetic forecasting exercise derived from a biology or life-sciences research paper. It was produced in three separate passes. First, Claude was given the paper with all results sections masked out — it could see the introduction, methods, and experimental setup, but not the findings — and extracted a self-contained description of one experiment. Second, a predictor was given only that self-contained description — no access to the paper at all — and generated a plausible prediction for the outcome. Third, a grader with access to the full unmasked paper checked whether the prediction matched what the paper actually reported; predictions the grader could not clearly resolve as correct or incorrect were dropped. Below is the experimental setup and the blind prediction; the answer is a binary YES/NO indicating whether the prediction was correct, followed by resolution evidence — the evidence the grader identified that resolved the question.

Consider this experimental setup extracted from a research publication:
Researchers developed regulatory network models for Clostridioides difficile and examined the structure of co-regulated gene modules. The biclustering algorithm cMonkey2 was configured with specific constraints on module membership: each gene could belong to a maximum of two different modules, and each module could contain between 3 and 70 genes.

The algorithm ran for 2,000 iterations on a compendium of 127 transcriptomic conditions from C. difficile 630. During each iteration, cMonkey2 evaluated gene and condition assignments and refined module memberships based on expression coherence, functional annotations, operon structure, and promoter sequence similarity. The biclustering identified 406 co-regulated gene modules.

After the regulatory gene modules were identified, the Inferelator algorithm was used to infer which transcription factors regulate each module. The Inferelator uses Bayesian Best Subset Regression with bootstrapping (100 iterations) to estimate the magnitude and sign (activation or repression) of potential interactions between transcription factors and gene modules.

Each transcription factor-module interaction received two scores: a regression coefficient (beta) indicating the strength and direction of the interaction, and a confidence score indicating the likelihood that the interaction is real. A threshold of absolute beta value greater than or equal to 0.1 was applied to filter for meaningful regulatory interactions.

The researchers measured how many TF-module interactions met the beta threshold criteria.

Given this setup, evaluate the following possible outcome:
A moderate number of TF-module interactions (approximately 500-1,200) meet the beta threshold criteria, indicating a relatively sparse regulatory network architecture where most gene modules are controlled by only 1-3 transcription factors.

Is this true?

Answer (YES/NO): YES